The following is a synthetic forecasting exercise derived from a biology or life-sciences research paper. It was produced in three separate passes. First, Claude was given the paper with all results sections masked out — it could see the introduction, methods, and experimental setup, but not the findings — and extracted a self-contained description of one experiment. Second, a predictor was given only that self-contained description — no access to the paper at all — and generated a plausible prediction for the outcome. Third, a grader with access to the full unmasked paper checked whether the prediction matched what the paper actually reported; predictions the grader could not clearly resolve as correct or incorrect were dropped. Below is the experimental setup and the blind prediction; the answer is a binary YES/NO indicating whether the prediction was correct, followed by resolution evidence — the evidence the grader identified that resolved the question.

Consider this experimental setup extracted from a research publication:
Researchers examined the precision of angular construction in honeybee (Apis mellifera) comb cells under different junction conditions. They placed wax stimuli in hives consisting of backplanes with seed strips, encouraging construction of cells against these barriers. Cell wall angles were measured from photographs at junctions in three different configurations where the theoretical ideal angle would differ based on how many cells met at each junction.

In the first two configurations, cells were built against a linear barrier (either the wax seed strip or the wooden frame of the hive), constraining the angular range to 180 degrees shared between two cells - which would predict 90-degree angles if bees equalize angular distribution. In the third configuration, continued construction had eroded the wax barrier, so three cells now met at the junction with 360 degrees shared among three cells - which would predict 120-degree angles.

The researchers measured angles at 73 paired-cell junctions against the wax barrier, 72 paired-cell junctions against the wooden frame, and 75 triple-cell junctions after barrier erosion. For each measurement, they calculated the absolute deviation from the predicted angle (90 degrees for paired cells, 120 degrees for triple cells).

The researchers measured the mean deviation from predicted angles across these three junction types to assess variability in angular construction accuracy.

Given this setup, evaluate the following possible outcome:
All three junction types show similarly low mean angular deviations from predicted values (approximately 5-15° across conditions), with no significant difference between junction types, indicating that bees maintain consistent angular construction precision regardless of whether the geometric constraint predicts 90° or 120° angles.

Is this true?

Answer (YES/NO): YES